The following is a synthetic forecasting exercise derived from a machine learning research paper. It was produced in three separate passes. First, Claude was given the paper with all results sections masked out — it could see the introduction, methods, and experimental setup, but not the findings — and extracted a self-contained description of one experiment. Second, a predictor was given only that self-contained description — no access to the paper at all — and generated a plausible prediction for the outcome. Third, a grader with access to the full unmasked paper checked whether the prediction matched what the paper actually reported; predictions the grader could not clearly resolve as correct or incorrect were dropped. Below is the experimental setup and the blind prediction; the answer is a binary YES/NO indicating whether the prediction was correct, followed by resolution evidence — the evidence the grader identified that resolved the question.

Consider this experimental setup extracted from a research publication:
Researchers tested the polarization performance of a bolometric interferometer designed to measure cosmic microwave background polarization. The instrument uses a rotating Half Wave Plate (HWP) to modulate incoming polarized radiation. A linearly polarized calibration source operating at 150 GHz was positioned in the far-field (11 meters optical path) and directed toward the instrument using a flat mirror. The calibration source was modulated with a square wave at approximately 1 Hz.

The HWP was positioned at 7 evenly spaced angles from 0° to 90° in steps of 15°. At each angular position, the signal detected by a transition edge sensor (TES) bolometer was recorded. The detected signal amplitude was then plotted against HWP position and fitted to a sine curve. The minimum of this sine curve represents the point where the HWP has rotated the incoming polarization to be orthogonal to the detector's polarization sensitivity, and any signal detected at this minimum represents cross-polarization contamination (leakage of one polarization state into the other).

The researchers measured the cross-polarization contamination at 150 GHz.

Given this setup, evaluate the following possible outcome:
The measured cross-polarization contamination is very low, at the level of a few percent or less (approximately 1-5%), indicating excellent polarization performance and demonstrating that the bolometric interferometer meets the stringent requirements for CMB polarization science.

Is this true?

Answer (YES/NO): NO